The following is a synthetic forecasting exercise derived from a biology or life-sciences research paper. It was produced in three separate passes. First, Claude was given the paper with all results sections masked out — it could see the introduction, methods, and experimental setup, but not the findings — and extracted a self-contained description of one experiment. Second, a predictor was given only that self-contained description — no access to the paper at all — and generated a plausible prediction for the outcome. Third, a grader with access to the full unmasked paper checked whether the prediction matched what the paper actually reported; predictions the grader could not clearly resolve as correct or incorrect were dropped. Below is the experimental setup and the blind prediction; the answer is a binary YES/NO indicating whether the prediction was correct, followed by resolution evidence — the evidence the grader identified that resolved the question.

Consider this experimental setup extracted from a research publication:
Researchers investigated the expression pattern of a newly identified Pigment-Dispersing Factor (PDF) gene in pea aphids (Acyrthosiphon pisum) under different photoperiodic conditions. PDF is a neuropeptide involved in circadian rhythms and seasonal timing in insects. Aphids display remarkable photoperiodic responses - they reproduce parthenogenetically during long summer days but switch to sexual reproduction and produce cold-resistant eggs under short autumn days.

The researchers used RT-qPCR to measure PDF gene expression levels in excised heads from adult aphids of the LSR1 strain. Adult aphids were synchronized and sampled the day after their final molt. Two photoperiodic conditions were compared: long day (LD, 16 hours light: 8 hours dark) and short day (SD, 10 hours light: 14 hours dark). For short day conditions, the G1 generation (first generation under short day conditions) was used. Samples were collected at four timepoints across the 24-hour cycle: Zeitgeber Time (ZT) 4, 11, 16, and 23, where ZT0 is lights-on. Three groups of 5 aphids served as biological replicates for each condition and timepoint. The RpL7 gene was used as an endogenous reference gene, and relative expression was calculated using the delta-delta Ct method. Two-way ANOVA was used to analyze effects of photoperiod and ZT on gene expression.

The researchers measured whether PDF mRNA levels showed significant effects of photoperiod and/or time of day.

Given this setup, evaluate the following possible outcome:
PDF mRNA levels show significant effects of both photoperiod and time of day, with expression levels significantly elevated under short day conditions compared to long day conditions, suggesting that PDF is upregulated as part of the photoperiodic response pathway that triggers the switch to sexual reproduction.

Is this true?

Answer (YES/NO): YES